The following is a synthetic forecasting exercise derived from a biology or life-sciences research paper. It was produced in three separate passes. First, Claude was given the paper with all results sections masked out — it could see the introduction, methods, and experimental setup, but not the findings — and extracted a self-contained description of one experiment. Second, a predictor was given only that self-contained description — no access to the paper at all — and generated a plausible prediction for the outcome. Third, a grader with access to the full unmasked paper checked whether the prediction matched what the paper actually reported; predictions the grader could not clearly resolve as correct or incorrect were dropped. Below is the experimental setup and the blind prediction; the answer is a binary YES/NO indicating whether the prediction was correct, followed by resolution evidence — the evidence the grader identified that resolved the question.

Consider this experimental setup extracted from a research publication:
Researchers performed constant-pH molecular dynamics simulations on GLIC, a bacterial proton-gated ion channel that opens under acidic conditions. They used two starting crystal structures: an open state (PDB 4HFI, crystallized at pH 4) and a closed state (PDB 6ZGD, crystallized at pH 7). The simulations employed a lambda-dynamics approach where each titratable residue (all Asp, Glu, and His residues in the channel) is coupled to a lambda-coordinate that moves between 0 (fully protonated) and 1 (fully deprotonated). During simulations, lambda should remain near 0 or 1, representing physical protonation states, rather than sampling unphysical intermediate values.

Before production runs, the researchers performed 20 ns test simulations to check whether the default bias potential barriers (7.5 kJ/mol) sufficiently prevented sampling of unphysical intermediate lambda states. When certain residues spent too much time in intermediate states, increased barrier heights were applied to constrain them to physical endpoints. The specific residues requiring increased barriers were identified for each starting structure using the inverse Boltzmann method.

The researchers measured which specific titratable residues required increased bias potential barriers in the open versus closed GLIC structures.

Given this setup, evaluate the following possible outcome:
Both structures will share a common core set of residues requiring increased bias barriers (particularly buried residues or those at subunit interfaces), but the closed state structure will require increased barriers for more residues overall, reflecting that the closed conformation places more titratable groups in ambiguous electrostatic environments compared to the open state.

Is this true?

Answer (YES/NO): YES